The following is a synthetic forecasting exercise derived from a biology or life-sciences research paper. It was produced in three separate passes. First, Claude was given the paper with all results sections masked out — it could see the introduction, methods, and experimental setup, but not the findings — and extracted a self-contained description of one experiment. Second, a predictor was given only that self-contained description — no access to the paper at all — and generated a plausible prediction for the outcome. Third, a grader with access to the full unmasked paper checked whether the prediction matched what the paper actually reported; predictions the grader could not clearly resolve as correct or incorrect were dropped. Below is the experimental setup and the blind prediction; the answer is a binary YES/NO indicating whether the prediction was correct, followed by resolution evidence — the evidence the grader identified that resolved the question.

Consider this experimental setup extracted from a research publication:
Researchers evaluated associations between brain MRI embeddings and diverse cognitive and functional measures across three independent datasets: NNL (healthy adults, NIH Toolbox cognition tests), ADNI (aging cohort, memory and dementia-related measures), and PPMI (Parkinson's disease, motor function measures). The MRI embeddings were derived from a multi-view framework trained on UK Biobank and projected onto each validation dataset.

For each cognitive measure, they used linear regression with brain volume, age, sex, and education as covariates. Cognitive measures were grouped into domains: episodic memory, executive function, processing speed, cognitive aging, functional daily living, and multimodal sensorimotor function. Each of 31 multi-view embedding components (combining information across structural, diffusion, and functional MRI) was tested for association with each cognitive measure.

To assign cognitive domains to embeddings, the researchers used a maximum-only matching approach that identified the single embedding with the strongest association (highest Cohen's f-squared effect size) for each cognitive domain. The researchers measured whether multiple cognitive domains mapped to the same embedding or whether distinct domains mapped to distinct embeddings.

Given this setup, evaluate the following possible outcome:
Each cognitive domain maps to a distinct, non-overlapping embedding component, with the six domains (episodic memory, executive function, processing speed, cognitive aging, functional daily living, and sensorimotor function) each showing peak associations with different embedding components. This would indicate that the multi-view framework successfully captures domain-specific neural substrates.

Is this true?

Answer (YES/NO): NO